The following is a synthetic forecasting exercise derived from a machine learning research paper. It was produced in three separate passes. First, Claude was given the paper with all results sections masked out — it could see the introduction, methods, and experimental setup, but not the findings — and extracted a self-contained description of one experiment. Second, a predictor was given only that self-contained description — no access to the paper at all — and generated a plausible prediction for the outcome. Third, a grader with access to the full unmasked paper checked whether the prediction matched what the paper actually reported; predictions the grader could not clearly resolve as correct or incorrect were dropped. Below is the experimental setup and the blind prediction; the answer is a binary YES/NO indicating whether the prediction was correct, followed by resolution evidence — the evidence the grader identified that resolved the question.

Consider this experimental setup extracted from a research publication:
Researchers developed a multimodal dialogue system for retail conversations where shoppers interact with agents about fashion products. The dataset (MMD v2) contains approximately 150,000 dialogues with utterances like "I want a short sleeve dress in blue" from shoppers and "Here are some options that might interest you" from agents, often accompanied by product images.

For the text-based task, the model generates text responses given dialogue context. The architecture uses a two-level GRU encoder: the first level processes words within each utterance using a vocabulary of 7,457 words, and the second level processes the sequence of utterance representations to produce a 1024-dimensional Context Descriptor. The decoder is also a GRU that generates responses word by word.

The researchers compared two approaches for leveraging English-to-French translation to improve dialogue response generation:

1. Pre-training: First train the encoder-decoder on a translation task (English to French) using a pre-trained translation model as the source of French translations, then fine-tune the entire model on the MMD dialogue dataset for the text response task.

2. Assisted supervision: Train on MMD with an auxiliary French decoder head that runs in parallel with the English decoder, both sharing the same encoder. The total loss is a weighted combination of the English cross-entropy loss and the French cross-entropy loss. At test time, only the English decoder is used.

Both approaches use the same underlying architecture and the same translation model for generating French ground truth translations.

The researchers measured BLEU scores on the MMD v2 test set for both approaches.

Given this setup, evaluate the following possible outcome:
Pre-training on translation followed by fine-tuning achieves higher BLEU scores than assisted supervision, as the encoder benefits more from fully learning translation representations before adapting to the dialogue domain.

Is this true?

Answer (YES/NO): NO